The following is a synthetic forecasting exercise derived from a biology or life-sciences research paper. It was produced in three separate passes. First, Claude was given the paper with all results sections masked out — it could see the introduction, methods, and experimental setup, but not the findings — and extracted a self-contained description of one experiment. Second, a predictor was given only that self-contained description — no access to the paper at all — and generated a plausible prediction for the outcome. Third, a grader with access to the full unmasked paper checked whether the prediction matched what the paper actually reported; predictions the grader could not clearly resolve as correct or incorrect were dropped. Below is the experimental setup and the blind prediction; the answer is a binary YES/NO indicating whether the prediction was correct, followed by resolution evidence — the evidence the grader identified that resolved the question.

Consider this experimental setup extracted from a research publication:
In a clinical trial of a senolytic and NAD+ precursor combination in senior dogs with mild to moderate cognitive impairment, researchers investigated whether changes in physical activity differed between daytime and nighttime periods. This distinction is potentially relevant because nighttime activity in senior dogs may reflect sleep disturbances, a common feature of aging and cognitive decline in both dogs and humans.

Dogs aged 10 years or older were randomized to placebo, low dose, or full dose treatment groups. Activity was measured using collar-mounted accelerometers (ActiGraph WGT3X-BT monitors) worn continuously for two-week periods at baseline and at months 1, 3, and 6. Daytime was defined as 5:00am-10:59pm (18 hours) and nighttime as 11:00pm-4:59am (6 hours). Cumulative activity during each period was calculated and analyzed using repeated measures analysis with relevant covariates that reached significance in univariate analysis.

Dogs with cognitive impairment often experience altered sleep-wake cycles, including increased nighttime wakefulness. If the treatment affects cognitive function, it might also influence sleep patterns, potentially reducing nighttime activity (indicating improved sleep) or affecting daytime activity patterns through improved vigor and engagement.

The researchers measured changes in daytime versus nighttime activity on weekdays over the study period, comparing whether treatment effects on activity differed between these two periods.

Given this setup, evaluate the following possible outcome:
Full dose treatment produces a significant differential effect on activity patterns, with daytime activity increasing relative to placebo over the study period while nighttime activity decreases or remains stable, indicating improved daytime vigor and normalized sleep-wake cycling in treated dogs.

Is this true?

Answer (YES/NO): NO